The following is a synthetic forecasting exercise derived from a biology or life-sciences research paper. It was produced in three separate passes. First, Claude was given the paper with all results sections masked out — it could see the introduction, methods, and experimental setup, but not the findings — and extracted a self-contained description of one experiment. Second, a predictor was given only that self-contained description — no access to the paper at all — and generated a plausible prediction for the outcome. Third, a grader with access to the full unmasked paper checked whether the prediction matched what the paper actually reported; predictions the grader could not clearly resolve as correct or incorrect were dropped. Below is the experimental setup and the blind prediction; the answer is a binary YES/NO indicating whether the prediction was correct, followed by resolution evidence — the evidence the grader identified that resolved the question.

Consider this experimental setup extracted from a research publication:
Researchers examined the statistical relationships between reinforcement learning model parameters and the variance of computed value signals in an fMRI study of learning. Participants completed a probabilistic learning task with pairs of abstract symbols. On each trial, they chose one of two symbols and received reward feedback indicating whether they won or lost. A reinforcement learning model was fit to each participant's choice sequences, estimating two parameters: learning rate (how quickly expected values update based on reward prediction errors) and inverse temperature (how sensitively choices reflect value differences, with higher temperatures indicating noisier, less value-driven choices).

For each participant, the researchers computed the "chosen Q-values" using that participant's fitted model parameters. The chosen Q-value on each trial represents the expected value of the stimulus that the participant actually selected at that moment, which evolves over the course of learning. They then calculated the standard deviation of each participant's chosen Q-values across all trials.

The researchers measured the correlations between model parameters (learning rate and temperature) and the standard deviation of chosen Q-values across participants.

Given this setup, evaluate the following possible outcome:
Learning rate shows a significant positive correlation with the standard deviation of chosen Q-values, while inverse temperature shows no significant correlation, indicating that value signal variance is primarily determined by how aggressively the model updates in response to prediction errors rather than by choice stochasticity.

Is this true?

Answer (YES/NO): NO